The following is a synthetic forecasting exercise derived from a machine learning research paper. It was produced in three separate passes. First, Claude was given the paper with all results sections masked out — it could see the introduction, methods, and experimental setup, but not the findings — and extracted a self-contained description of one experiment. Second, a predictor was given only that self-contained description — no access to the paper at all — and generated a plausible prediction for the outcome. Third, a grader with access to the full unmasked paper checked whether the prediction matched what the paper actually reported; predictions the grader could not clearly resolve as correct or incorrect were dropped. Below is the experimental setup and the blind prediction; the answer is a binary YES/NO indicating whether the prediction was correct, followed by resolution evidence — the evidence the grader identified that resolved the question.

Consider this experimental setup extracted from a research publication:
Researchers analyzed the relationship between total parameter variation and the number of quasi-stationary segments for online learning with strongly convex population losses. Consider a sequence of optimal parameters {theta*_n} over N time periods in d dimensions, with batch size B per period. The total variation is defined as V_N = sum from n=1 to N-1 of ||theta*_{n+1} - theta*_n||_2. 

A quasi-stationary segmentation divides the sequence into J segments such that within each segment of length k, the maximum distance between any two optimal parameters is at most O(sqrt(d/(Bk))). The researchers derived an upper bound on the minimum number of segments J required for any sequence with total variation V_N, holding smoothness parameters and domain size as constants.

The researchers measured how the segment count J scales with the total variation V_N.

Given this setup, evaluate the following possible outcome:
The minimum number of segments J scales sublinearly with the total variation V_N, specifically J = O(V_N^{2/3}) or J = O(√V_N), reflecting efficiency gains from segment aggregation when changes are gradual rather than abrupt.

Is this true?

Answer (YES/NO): YES